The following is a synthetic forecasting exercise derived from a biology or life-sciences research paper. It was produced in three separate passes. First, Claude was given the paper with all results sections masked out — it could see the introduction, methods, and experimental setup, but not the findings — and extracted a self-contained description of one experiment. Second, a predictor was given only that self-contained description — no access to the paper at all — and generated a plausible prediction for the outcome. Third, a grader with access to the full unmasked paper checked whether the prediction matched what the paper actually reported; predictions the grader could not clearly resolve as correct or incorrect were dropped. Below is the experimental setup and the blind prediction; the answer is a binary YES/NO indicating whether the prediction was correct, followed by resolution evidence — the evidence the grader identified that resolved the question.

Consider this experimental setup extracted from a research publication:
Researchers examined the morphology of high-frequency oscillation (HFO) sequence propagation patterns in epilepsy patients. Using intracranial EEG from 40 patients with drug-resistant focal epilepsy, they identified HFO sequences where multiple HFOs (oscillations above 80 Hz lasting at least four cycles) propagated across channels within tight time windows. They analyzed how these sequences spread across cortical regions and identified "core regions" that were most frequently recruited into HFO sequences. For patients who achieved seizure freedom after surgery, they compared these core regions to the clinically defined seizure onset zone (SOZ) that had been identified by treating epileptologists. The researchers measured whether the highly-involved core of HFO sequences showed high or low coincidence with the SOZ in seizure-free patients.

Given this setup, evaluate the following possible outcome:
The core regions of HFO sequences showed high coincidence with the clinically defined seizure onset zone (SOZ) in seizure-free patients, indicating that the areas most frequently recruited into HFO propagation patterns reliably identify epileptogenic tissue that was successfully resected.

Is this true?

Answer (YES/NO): YES